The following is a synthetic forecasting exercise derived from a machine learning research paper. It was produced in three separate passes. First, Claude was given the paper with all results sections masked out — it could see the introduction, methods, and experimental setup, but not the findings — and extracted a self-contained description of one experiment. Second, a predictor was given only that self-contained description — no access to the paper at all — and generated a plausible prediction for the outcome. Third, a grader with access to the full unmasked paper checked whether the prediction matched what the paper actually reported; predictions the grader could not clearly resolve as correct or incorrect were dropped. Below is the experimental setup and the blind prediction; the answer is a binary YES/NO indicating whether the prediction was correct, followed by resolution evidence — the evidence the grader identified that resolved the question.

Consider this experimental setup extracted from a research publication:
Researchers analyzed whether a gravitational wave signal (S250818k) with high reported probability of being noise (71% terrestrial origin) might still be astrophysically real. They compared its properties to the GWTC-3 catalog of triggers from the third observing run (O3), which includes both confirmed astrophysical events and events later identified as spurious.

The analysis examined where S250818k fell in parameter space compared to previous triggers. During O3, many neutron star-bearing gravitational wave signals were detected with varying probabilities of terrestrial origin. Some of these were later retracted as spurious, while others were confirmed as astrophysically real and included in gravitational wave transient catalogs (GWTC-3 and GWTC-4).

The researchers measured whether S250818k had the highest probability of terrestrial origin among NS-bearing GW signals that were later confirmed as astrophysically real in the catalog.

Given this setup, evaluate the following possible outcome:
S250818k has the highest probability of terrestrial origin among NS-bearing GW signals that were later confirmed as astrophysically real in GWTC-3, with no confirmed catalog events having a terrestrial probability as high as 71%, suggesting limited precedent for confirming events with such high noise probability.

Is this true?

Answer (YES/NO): NO